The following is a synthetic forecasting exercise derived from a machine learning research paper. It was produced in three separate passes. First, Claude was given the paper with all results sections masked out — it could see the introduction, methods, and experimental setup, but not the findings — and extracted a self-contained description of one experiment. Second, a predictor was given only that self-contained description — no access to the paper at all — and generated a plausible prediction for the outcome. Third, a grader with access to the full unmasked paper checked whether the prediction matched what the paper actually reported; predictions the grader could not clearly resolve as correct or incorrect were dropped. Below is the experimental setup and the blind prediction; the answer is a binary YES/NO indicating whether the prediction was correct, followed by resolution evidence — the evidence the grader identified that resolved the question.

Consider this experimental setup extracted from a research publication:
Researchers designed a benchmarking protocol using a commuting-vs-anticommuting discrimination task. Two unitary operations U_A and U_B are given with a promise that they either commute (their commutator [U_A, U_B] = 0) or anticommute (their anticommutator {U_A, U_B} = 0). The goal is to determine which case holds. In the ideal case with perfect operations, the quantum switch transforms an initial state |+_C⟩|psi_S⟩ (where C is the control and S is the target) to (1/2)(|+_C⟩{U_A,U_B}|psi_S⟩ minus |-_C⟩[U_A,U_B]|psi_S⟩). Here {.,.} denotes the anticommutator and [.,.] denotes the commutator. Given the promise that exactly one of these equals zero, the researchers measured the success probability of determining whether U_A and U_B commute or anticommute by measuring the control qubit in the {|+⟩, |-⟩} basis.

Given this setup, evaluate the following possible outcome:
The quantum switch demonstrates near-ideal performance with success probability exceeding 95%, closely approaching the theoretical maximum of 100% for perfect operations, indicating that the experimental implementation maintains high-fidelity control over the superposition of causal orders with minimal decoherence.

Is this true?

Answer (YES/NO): NO